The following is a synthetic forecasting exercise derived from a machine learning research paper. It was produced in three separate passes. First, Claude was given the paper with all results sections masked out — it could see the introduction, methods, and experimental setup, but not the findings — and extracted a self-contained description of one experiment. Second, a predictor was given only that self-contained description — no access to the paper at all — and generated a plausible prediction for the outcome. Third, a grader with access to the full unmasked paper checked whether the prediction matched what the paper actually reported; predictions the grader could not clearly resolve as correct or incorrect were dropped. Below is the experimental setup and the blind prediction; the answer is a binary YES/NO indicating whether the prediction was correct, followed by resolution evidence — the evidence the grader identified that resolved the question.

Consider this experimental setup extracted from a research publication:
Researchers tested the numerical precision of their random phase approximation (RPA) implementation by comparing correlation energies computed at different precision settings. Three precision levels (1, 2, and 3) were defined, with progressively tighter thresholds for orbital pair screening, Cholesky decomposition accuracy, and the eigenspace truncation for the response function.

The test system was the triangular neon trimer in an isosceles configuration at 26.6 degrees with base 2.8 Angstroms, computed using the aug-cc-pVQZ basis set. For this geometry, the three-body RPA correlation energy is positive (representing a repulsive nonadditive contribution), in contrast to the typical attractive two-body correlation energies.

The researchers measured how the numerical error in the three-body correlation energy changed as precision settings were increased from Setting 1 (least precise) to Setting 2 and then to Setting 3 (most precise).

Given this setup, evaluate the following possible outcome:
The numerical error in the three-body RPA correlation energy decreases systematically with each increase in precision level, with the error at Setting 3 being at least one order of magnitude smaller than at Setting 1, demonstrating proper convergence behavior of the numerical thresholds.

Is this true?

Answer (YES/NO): NO